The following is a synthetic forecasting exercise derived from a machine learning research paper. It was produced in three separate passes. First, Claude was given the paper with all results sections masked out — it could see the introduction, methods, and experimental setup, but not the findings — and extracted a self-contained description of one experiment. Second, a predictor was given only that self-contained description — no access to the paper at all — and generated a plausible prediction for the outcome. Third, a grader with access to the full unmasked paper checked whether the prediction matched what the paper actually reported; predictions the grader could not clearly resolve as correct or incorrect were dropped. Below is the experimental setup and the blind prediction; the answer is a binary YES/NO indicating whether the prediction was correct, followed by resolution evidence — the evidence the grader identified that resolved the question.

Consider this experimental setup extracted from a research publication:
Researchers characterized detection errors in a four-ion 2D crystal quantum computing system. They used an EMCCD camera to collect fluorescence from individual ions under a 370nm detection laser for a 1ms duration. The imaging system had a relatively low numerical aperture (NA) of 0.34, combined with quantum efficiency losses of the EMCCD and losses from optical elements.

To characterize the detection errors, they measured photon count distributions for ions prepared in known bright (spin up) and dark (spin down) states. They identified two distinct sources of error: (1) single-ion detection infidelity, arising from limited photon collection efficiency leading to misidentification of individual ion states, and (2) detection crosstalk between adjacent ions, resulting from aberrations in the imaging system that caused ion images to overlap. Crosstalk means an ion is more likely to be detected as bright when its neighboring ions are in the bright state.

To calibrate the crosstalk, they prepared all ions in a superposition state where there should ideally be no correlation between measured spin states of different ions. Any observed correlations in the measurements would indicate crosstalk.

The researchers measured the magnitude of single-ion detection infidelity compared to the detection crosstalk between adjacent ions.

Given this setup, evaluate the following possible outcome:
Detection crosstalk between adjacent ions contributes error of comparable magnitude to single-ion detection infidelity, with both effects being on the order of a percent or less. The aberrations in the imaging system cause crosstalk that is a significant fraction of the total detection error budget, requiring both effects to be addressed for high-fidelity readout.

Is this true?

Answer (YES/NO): NO